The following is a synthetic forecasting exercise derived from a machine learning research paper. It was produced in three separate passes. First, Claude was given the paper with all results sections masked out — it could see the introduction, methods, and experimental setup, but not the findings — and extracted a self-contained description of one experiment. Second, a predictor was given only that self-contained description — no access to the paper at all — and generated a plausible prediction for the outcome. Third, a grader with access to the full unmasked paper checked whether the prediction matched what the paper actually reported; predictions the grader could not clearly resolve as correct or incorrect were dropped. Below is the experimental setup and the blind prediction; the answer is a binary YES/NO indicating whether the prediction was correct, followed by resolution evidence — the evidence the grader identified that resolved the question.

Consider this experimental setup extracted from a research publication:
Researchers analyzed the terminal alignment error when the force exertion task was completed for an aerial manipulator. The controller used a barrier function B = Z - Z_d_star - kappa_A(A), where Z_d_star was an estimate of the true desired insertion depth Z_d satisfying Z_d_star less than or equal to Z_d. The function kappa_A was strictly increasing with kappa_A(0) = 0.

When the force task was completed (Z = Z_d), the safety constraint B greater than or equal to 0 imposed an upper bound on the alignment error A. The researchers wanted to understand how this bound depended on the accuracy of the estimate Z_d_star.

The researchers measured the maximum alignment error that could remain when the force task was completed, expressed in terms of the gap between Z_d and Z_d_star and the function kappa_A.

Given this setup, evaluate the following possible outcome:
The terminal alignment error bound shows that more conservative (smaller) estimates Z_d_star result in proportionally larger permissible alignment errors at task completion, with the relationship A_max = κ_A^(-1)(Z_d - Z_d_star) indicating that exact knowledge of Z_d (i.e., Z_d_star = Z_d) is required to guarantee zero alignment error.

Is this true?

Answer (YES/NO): NO